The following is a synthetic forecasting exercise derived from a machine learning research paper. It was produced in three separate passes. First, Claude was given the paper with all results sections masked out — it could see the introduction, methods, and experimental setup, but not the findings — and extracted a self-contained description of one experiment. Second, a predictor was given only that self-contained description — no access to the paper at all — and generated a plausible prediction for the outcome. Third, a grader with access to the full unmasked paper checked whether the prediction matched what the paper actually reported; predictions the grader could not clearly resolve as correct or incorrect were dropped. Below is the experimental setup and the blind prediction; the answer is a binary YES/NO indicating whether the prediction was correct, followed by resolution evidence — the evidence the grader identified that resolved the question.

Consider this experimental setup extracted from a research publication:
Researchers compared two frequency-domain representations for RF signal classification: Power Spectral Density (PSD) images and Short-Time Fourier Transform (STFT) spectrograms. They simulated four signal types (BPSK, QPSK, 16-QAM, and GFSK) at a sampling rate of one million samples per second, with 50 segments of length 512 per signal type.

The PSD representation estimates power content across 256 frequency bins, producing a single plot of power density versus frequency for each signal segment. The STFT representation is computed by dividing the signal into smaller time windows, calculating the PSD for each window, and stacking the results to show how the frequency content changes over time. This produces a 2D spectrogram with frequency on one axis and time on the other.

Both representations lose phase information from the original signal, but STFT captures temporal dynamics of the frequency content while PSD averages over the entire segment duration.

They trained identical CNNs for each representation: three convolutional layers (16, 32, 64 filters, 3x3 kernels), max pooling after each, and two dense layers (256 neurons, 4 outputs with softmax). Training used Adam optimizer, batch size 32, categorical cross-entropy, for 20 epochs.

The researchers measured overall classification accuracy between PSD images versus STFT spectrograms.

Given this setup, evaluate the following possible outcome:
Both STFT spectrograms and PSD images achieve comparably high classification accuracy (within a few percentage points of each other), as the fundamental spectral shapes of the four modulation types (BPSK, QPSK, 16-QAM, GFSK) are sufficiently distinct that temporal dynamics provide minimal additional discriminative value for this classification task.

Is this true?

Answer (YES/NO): NO